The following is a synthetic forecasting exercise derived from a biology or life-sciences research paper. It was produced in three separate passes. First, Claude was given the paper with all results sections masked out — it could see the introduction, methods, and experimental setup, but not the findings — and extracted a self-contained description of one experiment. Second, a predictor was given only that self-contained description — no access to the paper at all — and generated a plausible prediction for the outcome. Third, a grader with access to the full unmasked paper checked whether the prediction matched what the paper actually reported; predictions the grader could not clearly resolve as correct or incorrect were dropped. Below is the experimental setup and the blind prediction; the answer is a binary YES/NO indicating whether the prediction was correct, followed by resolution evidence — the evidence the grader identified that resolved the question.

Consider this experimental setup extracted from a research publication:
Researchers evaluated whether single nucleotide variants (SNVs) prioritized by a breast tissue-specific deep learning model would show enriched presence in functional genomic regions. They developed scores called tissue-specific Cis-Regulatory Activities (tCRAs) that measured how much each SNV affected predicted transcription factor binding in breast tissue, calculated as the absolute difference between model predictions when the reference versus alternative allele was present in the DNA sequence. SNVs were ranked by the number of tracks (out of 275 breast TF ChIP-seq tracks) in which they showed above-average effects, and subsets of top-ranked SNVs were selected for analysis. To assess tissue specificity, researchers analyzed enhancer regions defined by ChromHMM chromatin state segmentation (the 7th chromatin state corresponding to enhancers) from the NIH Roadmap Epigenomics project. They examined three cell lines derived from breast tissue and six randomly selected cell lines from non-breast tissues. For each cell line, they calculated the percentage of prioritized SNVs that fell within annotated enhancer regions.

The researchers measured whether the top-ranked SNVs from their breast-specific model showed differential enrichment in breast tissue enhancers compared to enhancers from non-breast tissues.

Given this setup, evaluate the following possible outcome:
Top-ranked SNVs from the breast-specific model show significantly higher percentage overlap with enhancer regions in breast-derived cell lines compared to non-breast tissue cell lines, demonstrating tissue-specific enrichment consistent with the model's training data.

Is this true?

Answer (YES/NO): YES